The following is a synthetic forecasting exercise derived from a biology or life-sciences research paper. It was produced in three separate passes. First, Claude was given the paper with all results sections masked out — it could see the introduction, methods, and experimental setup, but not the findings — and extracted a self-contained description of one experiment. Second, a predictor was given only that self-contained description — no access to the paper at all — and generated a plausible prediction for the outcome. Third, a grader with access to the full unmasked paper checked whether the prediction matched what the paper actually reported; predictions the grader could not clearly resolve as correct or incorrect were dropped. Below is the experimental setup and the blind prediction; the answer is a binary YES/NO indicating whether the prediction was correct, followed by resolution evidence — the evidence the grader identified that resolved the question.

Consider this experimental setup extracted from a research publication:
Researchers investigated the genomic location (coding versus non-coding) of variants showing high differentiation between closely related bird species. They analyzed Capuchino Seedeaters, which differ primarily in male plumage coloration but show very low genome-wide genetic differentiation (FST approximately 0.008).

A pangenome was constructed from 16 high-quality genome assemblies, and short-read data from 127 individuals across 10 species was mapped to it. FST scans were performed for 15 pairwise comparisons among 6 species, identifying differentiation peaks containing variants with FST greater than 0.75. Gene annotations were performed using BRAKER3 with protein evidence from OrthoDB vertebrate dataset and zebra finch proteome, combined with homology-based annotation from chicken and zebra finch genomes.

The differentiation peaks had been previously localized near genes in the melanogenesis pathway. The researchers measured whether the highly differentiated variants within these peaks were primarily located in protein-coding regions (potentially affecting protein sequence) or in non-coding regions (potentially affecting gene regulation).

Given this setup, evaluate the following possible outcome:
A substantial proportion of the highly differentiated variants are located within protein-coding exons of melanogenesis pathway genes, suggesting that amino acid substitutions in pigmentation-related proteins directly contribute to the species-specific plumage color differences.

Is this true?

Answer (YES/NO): NO